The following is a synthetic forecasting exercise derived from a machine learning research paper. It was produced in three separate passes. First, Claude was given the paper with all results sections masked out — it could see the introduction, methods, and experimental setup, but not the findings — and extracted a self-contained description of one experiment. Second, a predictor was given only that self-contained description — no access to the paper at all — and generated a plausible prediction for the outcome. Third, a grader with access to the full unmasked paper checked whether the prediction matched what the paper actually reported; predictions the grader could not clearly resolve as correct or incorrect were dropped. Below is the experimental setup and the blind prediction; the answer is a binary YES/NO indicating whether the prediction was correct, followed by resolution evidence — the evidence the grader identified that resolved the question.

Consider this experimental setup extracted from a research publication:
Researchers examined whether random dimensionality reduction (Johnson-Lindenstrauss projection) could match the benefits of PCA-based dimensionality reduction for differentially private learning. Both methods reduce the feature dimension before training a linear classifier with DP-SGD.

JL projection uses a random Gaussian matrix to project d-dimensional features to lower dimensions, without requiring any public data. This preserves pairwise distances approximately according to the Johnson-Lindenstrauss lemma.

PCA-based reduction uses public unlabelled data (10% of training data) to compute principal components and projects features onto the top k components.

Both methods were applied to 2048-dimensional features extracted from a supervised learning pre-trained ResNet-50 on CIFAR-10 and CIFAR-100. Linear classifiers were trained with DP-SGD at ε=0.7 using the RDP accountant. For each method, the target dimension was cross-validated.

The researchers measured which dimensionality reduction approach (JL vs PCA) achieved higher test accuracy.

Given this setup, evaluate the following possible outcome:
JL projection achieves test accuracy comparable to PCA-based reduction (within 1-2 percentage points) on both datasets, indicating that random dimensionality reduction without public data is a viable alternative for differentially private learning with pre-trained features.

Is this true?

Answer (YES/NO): NO